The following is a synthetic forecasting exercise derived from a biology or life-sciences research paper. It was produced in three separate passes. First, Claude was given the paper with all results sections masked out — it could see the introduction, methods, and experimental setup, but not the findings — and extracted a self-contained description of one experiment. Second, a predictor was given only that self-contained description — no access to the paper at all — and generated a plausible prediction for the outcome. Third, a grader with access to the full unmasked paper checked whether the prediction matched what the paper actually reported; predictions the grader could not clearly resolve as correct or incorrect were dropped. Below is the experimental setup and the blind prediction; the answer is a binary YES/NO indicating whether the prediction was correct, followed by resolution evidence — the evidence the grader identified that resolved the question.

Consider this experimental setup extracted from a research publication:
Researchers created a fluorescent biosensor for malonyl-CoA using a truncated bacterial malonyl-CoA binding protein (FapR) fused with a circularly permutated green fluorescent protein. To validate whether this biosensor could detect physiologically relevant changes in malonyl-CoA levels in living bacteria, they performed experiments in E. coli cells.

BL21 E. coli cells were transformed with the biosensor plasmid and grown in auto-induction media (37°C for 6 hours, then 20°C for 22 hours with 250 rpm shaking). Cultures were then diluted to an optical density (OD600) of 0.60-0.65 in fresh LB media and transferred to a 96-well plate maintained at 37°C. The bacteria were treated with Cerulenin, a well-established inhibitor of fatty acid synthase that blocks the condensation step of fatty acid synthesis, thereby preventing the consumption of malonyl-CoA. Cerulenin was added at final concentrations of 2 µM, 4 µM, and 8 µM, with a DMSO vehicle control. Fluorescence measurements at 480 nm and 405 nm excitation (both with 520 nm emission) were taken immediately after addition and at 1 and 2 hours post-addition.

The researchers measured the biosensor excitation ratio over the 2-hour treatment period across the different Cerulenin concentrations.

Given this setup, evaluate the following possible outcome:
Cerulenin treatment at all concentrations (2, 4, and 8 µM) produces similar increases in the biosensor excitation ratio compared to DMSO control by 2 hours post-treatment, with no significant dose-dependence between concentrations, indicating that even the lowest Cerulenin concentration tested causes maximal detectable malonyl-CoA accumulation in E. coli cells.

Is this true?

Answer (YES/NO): NO